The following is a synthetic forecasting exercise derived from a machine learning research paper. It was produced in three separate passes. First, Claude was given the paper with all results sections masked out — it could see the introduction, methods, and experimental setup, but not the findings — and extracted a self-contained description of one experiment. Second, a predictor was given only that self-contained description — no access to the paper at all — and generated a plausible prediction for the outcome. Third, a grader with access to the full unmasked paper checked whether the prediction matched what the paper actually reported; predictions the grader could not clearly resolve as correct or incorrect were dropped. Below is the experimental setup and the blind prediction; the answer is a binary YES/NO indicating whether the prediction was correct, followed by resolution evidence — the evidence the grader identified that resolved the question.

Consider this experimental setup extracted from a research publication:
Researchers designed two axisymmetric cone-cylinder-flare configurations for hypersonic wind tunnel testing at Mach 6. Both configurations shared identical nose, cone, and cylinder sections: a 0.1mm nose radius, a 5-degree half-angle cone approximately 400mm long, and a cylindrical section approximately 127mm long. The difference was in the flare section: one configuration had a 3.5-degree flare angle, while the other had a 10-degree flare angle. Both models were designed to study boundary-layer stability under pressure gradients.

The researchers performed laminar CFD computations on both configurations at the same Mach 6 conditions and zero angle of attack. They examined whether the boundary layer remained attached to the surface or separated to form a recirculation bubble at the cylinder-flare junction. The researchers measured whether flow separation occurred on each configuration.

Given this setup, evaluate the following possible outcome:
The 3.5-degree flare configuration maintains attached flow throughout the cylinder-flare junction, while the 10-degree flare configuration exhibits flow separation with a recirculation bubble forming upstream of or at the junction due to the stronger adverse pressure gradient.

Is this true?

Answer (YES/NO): YES